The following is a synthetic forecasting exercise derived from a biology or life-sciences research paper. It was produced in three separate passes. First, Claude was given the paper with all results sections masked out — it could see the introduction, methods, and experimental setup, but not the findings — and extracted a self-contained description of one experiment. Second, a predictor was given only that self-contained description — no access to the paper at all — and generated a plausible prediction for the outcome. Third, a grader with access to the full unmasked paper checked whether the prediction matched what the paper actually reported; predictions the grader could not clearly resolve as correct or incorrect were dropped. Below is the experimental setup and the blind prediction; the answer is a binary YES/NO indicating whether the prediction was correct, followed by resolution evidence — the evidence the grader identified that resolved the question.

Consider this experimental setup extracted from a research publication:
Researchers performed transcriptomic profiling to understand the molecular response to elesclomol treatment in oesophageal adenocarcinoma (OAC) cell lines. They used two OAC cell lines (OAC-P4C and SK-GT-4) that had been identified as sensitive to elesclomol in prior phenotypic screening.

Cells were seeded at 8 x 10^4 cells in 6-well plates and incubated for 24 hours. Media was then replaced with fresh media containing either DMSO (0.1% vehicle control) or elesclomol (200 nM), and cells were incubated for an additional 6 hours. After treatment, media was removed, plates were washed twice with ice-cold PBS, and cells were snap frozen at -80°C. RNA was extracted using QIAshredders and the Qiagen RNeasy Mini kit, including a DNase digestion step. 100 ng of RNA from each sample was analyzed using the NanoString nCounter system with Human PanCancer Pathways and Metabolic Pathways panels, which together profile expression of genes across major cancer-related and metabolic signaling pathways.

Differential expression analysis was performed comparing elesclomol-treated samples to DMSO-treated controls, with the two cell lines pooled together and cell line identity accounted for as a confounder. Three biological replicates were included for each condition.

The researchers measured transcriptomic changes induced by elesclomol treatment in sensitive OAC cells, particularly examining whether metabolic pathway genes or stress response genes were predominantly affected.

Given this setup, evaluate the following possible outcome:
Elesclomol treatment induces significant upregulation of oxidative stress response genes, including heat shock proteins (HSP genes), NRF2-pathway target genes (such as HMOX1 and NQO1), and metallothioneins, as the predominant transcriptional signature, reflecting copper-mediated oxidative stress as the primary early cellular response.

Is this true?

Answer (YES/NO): NO